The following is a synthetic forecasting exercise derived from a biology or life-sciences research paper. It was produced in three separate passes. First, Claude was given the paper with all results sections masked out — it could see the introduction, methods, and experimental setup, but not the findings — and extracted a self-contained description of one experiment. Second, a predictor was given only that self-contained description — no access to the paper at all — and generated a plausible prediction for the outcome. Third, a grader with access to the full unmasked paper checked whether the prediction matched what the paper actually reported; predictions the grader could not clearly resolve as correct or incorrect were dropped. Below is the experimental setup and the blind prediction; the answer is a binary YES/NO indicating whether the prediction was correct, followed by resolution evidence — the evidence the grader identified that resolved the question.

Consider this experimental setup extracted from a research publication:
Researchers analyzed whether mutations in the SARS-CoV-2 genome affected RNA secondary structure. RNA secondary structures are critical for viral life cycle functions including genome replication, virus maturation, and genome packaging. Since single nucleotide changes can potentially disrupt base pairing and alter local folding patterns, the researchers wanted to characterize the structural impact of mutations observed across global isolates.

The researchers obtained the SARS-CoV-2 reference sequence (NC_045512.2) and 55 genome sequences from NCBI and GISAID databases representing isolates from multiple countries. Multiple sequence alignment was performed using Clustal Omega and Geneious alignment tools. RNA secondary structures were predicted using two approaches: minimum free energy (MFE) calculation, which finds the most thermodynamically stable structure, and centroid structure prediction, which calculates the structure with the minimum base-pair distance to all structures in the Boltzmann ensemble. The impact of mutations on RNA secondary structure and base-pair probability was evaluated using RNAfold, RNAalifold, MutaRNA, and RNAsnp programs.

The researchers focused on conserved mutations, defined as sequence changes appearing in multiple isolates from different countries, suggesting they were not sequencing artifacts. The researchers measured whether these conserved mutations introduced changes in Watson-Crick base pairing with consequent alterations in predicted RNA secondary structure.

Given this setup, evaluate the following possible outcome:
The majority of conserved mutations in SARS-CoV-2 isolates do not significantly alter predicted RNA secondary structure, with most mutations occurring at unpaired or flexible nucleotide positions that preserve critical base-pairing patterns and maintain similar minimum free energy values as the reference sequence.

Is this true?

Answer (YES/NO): YES